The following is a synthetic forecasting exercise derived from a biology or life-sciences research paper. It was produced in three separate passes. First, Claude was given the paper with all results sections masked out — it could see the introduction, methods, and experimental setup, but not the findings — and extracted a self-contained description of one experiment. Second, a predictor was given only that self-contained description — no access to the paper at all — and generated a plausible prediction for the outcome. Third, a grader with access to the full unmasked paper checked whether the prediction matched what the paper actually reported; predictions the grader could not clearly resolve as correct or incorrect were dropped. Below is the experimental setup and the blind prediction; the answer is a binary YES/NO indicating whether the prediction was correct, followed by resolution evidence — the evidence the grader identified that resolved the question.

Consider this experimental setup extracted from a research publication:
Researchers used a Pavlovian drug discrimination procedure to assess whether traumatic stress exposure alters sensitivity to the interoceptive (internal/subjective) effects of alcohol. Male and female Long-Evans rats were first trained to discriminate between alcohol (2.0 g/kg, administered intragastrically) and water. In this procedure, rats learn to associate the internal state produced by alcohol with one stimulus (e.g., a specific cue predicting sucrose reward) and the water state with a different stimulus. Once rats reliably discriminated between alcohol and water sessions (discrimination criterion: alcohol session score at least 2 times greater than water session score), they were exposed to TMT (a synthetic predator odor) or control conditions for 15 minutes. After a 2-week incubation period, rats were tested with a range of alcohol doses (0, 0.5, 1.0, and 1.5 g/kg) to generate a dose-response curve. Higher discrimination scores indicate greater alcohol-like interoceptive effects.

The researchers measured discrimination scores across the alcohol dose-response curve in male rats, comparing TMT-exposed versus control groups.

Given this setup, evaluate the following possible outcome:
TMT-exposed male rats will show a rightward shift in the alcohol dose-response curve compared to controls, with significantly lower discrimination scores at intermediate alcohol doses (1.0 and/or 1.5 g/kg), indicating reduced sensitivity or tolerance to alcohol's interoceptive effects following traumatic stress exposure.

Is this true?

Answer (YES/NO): NO